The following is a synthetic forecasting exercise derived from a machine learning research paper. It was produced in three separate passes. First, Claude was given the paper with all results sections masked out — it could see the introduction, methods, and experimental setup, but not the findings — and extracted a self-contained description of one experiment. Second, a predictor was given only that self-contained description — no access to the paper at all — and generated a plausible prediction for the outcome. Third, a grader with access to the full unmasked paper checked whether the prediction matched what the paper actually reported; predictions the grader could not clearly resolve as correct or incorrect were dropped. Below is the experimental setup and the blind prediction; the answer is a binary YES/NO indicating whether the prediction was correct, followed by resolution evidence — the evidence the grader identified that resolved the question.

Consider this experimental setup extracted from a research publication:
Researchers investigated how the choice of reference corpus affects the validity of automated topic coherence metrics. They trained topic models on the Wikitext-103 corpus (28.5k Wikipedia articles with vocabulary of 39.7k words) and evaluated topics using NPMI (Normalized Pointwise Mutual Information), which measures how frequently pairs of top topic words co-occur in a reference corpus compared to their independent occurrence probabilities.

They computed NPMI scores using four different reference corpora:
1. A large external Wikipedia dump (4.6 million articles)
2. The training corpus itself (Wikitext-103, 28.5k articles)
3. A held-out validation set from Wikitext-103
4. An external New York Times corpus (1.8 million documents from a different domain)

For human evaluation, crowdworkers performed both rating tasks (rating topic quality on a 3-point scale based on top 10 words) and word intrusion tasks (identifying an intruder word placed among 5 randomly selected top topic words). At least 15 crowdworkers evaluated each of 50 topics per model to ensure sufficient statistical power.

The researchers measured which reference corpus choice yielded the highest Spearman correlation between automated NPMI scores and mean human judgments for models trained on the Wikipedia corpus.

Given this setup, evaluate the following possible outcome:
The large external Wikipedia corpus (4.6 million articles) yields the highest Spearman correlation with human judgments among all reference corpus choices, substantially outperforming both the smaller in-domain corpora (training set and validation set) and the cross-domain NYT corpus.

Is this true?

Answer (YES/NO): NO